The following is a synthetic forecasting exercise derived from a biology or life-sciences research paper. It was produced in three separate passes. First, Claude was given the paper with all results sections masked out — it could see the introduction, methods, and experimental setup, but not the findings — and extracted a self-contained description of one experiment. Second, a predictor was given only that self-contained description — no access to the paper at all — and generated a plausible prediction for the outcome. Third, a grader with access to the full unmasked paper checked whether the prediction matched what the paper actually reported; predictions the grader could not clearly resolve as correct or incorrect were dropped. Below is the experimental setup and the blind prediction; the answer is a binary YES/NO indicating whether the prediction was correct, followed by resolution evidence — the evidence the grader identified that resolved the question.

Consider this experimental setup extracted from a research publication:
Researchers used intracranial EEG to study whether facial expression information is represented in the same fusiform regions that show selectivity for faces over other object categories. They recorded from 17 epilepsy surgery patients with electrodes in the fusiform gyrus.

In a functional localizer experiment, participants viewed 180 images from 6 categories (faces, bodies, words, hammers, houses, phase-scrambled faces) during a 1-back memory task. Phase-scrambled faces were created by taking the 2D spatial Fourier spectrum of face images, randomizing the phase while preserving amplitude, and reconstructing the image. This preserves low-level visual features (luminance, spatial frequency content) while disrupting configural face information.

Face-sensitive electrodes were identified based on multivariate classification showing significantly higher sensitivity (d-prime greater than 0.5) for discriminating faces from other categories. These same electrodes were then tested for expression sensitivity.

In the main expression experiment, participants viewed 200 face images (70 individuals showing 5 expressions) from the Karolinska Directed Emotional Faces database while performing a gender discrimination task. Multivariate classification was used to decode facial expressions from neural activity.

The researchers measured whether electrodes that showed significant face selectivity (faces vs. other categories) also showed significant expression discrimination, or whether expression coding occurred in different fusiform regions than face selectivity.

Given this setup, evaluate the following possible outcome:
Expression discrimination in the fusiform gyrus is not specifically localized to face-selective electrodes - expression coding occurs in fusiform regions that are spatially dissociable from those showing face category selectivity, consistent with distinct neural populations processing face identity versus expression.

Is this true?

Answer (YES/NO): NO